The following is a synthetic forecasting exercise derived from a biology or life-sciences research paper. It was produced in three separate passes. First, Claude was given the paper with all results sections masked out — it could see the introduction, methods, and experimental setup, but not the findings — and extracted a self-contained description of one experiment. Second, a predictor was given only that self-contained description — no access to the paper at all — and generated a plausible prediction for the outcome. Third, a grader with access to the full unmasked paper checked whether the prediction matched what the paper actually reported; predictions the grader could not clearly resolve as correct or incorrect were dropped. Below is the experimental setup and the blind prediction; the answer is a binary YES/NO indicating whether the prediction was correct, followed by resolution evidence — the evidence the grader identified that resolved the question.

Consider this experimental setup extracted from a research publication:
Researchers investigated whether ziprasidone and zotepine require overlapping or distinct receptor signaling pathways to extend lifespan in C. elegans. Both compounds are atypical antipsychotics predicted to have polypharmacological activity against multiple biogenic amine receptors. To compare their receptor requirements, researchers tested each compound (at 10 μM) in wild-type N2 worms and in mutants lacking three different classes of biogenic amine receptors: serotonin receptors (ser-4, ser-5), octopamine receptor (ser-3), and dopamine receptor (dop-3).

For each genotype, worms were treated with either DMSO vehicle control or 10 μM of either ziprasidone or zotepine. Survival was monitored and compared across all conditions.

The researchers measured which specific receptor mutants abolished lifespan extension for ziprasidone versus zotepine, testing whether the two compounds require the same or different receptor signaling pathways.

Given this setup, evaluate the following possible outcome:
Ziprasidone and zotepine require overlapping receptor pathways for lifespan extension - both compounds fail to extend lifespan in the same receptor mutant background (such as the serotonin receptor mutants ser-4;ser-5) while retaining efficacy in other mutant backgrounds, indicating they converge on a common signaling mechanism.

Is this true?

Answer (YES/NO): NO